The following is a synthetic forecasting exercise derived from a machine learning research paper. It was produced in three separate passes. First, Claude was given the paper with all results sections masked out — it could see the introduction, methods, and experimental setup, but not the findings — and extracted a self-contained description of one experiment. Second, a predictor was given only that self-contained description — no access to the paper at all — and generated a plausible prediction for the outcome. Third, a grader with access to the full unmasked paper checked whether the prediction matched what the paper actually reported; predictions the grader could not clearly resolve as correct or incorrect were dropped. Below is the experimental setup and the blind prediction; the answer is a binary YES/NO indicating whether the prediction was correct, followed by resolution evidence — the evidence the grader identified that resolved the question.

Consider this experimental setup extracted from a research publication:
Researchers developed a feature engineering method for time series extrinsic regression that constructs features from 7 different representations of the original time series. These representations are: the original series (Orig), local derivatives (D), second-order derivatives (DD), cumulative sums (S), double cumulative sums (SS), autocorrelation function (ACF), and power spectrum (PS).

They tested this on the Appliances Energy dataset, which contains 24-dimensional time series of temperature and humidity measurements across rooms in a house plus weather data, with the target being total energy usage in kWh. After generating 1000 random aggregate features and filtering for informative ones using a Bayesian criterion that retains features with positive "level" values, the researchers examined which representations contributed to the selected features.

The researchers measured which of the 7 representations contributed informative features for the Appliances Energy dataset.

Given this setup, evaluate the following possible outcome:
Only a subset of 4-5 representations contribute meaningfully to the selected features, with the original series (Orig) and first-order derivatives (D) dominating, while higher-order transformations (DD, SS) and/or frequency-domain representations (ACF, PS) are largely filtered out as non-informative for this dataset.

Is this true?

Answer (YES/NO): NO